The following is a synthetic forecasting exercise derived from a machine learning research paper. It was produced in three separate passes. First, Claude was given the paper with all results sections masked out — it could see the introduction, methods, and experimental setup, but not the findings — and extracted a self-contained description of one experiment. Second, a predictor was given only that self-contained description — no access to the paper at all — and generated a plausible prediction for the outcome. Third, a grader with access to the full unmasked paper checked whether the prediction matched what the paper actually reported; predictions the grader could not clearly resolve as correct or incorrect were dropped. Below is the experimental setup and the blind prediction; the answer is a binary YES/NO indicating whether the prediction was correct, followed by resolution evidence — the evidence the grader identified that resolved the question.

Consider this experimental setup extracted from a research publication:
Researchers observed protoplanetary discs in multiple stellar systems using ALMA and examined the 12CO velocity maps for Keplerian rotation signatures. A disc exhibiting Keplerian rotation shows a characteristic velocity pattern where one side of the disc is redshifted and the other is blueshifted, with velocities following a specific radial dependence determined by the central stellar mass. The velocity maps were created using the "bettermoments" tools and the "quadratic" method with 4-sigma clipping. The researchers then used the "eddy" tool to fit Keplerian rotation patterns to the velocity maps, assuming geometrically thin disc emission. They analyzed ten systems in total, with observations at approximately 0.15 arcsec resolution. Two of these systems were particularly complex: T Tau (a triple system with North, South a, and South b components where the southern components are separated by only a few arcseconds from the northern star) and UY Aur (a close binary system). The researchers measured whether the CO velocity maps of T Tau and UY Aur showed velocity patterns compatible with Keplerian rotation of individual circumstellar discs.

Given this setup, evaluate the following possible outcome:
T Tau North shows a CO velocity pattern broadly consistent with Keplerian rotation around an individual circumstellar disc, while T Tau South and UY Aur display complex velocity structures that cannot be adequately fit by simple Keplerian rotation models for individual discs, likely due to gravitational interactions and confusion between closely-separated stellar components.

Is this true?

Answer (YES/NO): NO